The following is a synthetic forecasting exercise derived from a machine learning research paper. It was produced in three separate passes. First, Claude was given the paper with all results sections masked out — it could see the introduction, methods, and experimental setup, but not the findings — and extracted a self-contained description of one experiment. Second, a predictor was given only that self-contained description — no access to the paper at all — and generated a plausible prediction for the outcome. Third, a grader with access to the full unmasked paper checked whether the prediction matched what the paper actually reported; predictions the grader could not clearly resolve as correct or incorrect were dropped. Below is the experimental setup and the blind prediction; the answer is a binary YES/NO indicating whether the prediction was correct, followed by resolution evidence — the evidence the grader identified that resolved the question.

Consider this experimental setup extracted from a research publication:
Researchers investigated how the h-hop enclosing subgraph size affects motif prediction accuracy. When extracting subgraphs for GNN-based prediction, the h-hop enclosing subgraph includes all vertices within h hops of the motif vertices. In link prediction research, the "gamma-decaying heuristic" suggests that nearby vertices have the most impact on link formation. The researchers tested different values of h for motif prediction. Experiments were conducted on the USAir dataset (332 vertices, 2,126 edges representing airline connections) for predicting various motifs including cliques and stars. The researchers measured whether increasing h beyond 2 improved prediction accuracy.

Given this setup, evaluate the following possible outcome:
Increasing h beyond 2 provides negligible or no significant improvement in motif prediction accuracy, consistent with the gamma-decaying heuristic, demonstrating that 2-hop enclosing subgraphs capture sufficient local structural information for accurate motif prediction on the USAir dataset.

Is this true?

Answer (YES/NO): YES